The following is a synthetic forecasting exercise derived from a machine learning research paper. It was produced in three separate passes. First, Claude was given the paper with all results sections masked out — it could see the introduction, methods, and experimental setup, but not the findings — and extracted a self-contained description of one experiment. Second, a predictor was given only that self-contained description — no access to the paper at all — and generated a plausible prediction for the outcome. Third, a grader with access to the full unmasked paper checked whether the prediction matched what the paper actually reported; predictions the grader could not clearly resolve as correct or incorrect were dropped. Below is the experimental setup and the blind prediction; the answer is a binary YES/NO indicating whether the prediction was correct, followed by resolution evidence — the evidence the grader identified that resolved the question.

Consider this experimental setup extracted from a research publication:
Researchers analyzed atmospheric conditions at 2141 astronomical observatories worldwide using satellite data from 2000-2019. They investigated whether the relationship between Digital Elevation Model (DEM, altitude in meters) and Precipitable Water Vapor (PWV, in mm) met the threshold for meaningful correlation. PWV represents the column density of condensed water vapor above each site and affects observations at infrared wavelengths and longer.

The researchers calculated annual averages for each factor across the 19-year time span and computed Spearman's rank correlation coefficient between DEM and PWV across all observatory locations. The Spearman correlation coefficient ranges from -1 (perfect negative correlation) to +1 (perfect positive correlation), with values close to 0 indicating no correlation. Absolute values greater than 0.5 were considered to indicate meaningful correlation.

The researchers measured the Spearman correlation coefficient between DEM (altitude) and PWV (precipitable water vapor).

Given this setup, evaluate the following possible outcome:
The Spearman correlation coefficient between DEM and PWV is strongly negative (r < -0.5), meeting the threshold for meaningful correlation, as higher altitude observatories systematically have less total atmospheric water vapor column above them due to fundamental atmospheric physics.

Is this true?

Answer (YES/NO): NO